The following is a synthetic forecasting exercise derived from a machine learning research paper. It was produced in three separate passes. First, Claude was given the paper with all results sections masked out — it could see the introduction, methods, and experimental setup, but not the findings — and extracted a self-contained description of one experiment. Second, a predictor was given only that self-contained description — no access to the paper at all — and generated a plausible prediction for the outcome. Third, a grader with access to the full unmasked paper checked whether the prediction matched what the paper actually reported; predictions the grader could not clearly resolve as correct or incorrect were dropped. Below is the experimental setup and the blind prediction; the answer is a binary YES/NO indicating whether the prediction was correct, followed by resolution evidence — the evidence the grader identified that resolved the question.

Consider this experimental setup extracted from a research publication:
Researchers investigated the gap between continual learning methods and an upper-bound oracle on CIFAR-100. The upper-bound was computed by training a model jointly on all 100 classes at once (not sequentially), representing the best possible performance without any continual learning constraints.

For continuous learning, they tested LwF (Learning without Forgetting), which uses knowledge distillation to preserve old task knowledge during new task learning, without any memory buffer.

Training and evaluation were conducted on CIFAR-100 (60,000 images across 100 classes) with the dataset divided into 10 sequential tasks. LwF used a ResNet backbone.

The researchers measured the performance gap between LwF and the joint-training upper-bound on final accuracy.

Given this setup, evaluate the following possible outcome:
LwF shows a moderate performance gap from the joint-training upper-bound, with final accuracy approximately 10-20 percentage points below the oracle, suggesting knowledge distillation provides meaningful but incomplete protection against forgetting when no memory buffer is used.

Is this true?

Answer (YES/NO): NO